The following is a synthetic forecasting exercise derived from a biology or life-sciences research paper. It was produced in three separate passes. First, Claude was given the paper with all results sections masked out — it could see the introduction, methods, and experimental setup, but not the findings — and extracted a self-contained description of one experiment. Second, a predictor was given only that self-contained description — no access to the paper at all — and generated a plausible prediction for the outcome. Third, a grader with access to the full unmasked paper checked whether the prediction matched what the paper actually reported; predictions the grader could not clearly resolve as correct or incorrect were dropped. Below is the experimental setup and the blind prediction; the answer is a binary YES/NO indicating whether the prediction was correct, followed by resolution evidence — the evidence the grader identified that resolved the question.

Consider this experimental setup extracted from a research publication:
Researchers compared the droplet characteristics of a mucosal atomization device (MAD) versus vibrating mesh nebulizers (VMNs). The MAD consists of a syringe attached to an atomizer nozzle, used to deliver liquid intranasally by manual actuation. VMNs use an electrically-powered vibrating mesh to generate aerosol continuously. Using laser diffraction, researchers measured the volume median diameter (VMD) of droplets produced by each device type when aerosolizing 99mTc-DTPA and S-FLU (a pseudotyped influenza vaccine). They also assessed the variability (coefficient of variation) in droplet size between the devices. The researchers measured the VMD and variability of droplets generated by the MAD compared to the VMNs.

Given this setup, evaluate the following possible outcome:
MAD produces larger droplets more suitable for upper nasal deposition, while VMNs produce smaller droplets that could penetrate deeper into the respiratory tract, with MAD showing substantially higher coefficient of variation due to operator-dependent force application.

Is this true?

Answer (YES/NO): YES